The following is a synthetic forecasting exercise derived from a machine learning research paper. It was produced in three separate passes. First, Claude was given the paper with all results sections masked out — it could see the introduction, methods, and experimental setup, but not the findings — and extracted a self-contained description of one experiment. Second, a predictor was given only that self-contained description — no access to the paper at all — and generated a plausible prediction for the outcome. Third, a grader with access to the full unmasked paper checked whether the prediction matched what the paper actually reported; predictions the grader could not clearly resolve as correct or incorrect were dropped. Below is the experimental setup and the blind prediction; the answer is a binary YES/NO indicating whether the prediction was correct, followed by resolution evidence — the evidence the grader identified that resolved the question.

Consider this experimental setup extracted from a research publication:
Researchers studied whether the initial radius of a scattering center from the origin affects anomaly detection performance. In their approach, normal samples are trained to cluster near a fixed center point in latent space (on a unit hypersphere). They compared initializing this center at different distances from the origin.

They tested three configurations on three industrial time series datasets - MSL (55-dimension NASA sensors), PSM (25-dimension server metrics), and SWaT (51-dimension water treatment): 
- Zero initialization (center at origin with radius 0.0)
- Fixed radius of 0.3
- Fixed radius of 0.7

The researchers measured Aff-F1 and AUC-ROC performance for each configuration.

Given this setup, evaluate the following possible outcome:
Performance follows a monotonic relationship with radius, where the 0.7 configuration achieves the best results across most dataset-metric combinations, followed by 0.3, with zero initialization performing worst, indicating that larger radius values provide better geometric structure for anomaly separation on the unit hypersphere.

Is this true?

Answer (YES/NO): NO